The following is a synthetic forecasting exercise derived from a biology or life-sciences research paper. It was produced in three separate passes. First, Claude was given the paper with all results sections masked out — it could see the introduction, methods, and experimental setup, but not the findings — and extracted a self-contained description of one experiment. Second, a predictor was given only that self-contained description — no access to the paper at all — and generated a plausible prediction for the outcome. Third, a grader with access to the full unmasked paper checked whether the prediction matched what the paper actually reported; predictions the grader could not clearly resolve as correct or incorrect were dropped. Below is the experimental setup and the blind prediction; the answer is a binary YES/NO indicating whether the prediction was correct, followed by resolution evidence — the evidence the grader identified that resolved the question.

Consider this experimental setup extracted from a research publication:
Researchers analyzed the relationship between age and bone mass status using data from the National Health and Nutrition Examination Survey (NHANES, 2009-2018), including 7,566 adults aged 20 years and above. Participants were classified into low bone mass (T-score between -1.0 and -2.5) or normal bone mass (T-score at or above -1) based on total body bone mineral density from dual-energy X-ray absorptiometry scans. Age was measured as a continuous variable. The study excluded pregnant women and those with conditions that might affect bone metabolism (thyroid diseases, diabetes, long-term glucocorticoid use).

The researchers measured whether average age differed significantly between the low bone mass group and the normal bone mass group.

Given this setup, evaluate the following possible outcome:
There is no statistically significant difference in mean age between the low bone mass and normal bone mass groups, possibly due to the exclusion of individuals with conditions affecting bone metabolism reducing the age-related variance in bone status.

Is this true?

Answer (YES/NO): NO